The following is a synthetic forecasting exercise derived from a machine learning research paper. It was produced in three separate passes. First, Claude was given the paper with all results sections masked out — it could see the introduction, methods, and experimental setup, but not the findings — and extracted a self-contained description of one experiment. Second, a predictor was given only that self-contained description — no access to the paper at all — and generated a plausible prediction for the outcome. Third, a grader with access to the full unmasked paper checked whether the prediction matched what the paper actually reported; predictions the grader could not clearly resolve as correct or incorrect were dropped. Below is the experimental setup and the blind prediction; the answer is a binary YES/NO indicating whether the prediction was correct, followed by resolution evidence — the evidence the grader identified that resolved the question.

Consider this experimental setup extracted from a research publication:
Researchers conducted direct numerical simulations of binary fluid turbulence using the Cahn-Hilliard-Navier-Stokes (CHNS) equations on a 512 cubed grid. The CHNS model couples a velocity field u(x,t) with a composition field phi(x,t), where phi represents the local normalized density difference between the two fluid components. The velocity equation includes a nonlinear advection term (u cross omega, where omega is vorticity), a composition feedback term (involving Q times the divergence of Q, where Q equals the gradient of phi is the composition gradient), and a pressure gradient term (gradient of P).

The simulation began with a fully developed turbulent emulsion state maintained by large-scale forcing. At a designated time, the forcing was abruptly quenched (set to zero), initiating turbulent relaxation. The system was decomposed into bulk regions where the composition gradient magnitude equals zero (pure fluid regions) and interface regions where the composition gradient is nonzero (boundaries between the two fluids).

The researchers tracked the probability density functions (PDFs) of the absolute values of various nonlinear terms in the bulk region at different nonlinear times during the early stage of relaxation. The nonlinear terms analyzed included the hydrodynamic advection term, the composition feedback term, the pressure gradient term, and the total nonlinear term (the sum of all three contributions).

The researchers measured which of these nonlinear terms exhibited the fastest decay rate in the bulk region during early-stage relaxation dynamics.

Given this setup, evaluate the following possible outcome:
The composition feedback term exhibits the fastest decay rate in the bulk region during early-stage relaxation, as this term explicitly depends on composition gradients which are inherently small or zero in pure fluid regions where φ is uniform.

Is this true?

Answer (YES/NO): NO